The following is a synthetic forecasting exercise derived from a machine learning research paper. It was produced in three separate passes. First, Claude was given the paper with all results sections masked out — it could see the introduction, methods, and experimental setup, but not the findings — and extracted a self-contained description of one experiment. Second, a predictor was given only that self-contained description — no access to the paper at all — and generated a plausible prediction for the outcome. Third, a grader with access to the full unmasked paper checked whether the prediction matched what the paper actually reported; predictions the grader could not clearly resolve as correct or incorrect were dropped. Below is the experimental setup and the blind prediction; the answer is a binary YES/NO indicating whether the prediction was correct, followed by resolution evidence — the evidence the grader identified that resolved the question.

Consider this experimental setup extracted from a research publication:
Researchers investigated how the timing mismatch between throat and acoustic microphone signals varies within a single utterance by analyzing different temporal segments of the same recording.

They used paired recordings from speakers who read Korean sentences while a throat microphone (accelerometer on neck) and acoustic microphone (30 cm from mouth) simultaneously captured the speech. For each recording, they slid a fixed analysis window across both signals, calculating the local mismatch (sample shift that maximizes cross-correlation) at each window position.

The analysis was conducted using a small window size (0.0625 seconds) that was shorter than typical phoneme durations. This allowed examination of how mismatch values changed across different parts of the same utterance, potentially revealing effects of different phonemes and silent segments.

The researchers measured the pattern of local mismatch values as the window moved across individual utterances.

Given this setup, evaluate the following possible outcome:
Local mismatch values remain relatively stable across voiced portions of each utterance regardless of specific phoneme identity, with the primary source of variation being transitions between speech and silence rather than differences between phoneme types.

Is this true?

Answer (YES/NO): NO